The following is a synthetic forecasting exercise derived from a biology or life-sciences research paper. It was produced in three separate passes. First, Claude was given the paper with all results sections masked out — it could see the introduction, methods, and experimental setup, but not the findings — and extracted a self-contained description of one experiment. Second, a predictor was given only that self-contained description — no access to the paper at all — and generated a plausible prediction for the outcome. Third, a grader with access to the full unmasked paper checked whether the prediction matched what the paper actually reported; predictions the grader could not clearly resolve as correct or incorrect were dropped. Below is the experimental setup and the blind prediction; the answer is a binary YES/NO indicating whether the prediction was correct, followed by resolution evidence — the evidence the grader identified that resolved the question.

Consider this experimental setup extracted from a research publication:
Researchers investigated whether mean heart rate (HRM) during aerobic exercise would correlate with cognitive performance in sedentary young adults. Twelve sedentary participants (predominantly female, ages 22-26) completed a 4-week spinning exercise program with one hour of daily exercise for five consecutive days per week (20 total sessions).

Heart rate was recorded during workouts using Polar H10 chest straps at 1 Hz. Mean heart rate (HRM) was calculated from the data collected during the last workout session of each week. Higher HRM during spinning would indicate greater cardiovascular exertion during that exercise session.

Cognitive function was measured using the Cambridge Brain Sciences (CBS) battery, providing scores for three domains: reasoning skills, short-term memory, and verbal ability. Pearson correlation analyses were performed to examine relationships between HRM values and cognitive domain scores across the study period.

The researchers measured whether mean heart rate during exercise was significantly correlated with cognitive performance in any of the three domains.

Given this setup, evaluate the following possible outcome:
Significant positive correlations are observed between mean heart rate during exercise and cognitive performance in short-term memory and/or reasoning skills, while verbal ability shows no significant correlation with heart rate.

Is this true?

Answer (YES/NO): NO